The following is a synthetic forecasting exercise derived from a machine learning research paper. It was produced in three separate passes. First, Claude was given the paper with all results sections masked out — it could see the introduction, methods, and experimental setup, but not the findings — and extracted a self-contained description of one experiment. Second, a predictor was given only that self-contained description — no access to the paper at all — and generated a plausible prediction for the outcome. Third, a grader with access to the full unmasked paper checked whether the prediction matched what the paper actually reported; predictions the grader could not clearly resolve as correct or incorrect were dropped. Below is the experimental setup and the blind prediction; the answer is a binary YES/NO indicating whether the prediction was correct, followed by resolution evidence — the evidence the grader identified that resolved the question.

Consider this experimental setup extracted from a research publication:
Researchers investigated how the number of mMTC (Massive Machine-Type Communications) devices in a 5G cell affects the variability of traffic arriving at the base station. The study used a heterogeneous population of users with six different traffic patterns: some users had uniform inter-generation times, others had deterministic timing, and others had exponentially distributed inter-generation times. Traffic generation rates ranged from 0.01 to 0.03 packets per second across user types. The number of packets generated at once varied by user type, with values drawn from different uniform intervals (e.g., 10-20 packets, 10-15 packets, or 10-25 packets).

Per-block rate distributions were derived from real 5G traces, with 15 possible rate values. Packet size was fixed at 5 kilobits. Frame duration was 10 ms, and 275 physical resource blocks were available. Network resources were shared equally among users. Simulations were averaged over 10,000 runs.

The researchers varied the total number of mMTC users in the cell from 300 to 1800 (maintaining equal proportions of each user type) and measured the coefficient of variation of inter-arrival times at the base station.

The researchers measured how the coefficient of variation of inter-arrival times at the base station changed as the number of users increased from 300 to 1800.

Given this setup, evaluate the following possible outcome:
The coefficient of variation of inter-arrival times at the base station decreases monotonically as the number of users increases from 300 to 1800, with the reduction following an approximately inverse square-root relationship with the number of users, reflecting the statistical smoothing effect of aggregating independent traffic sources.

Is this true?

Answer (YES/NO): NO